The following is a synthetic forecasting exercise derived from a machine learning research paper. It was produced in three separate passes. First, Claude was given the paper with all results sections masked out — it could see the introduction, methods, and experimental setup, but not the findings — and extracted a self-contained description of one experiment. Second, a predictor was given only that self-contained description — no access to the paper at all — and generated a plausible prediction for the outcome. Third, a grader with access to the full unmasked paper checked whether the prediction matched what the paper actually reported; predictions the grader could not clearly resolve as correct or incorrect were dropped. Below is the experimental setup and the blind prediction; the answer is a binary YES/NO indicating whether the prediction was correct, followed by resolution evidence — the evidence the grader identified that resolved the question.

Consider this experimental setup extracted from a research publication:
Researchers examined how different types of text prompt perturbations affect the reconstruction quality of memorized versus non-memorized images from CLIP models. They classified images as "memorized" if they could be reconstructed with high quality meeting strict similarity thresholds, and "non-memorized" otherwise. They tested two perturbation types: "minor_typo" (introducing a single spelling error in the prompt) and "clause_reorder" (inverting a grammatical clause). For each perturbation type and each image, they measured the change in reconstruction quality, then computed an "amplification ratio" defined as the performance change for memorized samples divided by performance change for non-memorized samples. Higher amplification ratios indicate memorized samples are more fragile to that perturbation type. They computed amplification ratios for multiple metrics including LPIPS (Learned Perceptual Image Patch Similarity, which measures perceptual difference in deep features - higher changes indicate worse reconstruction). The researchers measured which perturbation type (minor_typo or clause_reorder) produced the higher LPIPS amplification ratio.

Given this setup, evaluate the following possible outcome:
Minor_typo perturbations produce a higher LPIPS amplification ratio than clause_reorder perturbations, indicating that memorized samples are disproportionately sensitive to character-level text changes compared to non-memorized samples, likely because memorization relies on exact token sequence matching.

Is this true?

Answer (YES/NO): NO